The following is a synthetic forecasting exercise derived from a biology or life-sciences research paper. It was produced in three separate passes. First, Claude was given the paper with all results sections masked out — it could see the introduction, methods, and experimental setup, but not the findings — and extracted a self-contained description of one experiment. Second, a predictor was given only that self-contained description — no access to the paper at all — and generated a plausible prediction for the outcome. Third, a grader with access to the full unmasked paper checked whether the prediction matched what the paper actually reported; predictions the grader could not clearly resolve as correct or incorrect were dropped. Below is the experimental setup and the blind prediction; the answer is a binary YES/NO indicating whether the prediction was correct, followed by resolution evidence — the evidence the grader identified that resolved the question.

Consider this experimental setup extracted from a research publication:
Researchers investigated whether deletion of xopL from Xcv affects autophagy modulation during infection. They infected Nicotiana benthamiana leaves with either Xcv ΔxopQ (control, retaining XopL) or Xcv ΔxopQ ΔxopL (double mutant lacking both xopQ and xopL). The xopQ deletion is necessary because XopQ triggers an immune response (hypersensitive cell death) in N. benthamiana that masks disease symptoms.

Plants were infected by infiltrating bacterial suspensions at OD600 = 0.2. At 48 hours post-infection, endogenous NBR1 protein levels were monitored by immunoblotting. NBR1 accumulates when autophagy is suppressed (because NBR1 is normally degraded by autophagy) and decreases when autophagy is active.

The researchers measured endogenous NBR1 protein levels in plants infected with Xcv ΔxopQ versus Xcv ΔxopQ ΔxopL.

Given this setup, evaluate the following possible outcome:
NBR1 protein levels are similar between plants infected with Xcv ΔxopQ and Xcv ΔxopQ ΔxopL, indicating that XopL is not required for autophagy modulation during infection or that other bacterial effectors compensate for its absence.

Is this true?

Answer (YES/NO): NO